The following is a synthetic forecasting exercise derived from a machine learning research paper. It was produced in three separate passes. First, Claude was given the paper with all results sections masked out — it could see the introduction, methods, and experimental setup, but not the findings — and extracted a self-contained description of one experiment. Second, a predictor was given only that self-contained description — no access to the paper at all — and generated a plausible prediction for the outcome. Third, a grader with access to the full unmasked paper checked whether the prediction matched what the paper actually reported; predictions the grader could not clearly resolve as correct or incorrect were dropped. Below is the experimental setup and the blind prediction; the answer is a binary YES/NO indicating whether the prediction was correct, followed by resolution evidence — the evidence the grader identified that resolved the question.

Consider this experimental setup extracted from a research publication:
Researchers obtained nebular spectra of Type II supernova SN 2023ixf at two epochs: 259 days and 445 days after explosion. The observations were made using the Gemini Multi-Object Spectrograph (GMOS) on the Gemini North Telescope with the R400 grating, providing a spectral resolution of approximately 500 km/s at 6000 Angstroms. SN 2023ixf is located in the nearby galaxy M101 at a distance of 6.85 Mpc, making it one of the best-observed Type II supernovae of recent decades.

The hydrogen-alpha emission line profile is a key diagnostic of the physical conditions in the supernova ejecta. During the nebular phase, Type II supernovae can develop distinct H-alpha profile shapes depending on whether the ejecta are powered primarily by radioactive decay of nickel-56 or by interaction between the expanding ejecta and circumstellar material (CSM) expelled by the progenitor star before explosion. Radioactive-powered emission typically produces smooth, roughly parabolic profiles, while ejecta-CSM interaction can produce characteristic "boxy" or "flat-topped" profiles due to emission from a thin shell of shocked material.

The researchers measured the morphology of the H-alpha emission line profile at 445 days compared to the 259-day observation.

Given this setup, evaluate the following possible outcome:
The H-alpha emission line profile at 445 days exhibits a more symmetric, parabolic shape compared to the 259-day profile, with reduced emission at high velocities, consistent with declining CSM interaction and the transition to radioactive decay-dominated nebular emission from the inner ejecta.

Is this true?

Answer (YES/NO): NO